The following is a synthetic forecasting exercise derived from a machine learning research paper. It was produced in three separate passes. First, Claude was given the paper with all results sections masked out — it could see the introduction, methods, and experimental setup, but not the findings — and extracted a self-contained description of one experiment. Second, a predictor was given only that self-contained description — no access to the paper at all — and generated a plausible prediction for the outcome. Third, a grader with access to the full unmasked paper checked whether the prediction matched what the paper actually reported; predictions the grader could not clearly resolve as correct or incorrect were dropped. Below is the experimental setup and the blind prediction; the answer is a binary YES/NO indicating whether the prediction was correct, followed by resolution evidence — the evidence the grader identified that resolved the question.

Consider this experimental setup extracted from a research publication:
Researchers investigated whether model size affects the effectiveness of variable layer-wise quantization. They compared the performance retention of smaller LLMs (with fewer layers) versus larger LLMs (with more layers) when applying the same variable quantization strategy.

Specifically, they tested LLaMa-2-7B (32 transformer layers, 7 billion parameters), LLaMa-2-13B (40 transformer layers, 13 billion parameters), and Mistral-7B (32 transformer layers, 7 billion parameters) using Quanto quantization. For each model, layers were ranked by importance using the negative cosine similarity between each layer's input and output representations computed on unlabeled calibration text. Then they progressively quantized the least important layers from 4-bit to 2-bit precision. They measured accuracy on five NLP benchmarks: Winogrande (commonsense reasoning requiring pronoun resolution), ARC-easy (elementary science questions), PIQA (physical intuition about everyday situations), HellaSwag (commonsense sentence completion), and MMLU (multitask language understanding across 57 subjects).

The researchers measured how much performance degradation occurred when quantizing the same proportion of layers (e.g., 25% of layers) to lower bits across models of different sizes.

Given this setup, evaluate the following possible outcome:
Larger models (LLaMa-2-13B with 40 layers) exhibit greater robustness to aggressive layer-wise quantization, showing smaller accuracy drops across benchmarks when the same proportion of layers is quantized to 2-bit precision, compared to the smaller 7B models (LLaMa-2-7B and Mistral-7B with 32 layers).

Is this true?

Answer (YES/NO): YES